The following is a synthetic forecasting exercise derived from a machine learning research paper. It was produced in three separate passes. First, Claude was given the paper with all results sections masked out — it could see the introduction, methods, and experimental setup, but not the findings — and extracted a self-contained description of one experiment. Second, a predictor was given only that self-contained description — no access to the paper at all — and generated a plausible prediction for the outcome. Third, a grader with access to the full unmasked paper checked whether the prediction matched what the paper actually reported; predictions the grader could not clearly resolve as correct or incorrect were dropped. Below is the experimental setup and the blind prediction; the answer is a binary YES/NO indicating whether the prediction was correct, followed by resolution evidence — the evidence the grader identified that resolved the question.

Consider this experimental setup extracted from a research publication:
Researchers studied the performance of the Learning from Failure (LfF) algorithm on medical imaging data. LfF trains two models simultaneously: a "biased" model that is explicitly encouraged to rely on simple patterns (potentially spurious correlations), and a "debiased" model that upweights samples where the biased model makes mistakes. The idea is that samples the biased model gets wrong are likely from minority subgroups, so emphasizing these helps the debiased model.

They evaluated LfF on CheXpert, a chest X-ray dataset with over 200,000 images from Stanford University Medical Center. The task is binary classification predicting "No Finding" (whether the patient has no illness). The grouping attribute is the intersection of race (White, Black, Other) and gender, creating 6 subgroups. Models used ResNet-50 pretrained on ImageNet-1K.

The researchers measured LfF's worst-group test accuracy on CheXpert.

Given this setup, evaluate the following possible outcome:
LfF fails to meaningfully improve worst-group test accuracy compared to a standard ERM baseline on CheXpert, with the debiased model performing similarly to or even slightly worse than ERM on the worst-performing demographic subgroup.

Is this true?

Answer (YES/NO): NO